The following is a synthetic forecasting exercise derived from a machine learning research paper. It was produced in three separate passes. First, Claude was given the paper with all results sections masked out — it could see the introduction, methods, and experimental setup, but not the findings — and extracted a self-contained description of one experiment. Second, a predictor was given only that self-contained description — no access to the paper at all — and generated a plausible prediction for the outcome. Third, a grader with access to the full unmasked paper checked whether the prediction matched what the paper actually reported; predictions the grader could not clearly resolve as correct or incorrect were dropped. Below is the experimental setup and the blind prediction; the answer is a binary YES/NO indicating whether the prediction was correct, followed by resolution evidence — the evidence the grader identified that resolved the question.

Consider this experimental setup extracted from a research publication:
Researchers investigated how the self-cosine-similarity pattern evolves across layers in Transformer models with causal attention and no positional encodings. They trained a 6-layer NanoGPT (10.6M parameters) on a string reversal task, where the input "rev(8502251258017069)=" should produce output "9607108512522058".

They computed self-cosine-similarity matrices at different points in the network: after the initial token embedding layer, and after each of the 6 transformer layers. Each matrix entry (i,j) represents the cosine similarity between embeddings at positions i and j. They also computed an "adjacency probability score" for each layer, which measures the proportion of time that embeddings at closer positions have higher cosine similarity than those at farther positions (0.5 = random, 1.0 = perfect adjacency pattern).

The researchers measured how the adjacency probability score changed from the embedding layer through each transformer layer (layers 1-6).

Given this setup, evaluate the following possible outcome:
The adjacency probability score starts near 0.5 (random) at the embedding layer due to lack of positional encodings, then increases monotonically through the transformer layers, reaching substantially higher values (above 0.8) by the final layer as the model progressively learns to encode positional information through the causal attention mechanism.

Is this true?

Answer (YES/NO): NO